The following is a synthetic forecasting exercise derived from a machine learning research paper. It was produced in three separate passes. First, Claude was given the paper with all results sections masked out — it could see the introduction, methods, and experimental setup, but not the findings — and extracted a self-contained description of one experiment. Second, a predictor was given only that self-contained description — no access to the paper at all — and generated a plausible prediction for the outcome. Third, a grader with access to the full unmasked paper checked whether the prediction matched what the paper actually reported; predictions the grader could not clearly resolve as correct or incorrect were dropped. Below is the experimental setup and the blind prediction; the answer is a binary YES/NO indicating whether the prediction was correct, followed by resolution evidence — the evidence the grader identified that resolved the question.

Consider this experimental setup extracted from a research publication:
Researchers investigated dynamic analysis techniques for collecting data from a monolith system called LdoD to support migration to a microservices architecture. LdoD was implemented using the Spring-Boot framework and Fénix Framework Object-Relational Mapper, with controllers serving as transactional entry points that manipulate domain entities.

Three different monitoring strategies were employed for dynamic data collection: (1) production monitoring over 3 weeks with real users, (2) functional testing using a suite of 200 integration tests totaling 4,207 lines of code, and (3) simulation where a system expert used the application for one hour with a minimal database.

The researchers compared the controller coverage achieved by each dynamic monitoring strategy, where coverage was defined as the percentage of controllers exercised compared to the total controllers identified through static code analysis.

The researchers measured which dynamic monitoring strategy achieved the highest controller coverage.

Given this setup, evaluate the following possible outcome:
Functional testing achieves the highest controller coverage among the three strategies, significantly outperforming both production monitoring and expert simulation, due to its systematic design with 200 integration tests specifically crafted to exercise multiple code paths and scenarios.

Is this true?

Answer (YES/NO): YES